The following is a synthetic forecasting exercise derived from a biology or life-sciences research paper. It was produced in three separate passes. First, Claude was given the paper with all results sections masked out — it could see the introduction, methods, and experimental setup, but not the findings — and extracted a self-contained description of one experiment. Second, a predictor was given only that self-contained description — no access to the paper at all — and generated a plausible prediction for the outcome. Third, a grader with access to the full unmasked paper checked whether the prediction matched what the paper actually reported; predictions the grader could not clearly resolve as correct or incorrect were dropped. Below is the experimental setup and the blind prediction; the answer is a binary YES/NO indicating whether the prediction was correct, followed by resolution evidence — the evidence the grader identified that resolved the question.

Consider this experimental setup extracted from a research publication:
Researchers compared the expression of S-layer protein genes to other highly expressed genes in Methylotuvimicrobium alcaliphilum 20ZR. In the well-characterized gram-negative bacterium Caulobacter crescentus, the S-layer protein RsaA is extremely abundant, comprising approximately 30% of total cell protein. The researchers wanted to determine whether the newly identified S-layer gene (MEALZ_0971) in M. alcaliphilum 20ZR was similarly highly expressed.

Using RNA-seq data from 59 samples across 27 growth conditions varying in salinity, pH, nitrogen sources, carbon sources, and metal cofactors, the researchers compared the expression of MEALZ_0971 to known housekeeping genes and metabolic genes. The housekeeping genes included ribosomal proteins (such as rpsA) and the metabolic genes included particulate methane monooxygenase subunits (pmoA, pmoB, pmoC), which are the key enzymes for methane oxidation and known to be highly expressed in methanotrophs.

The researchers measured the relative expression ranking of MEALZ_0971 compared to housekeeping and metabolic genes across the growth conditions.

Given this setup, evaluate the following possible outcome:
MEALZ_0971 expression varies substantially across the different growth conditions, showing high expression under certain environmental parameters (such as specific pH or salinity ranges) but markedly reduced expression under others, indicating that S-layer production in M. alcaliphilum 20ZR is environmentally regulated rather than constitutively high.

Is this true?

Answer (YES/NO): NO